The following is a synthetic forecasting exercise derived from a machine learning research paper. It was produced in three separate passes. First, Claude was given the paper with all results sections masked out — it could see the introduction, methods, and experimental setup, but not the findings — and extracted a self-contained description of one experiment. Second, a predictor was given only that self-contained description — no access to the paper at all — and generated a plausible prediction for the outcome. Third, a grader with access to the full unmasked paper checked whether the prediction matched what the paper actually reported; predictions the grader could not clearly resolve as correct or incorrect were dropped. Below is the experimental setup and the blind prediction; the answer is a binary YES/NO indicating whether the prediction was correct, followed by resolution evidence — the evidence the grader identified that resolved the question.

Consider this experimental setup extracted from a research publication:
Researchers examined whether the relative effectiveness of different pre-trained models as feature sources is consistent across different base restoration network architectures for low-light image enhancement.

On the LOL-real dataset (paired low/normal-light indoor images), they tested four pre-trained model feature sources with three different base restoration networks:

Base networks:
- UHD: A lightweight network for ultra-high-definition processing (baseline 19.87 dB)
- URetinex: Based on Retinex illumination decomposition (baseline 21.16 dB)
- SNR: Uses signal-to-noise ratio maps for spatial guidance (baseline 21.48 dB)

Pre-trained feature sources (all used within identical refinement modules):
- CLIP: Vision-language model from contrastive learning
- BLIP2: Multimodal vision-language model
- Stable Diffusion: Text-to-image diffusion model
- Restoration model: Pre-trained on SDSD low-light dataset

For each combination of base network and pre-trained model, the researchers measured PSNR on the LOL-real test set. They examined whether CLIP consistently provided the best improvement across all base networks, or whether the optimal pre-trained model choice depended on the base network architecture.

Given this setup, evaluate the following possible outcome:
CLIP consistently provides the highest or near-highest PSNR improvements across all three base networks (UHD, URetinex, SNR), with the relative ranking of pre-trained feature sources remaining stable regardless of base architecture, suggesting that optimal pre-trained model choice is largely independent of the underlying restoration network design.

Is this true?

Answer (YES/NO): NO